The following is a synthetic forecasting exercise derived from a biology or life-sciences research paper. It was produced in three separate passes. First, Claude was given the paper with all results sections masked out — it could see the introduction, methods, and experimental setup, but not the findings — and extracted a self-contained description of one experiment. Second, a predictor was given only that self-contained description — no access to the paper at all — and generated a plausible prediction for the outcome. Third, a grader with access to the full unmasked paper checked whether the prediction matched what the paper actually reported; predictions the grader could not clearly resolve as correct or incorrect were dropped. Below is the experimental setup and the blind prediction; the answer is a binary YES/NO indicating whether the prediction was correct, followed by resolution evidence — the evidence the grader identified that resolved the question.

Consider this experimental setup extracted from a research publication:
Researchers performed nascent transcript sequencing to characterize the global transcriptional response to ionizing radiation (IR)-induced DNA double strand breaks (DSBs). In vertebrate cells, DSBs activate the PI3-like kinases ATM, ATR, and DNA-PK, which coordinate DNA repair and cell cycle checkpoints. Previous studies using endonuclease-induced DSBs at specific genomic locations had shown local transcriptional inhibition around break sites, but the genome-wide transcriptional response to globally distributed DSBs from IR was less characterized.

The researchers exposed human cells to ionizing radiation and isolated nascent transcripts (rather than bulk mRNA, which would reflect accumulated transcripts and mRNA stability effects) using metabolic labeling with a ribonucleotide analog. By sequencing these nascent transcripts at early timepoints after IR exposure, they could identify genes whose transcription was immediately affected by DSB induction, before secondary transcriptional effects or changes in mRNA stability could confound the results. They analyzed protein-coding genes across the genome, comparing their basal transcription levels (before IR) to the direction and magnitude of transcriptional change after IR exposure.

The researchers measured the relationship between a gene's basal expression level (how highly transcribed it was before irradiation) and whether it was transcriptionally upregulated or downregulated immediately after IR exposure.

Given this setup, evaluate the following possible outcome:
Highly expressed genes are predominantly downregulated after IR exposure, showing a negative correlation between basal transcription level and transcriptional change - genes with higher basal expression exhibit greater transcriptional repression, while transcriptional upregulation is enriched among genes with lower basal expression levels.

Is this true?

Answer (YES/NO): YES